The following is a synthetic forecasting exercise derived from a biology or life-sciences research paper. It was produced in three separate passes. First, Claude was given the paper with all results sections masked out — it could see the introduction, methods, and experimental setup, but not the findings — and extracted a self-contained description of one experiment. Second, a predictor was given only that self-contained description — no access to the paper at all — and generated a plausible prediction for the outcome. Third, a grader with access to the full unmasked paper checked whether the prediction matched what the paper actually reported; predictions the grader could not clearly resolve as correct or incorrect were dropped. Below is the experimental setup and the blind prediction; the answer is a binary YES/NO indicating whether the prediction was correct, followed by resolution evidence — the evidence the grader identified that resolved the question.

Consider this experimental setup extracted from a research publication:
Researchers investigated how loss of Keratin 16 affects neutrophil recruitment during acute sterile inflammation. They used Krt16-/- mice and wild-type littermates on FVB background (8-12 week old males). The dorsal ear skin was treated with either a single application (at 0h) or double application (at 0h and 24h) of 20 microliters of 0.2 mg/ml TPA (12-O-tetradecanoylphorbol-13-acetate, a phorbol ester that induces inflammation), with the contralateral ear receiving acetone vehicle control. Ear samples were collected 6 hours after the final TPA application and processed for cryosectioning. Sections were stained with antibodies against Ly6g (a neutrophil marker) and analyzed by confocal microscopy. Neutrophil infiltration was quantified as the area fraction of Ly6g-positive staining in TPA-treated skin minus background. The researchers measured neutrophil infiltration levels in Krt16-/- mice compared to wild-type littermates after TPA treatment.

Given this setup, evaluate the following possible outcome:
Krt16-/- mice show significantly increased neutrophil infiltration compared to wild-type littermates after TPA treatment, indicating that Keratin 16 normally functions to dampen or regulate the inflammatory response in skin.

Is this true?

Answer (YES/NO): YES